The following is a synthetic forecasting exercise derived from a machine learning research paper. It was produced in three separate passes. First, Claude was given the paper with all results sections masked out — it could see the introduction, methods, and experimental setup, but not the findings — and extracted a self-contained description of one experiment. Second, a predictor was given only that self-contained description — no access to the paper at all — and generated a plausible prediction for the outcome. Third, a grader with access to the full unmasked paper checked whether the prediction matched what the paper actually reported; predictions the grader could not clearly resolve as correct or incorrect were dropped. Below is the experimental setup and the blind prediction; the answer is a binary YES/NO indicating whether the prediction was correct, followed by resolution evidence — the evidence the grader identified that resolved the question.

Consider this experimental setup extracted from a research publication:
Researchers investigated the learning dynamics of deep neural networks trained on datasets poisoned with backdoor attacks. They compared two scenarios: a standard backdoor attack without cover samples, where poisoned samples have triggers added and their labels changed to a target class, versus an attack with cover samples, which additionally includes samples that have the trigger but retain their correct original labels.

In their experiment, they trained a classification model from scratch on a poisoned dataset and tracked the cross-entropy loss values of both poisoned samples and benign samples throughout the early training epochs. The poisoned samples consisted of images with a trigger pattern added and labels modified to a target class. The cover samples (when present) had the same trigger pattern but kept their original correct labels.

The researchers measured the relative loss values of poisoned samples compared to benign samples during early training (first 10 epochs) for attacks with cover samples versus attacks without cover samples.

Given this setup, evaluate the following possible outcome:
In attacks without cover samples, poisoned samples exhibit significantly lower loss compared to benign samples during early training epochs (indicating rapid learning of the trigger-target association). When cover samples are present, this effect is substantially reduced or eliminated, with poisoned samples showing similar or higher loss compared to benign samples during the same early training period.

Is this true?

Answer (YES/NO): YES